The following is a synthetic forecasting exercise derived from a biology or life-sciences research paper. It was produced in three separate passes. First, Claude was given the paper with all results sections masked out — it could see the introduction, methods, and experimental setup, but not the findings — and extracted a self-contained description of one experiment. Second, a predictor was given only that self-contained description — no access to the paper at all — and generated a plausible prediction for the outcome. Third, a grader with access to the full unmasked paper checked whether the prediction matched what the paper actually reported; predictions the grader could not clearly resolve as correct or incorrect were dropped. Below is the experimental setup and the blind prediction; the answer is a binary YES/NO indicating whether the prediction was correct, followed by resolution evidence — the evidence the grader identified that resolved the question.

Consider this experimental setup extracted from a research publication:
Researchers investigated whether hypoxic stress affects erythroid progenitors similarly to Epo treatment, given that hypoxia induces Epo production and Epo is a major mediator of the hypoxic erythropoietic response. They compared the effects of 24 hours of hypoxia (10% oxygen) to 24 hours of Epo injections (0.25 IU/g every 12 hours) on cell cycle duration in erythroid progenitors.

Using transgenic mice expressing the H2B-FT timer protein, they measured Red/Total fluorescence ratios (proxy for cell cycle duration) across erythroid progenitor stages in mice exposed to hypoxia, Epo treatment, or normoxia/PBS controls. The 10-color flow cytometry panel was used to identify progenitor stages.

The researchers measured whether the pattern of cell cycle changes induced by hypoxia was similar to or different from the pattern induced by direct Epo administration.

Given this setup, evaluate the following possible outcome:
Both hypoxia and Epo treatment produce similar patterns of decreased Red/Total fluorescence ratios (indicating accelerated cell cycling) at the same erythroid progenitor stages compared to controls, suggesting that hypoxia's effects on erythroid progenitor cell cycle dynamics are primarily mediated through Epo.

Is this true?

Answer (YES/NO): NO